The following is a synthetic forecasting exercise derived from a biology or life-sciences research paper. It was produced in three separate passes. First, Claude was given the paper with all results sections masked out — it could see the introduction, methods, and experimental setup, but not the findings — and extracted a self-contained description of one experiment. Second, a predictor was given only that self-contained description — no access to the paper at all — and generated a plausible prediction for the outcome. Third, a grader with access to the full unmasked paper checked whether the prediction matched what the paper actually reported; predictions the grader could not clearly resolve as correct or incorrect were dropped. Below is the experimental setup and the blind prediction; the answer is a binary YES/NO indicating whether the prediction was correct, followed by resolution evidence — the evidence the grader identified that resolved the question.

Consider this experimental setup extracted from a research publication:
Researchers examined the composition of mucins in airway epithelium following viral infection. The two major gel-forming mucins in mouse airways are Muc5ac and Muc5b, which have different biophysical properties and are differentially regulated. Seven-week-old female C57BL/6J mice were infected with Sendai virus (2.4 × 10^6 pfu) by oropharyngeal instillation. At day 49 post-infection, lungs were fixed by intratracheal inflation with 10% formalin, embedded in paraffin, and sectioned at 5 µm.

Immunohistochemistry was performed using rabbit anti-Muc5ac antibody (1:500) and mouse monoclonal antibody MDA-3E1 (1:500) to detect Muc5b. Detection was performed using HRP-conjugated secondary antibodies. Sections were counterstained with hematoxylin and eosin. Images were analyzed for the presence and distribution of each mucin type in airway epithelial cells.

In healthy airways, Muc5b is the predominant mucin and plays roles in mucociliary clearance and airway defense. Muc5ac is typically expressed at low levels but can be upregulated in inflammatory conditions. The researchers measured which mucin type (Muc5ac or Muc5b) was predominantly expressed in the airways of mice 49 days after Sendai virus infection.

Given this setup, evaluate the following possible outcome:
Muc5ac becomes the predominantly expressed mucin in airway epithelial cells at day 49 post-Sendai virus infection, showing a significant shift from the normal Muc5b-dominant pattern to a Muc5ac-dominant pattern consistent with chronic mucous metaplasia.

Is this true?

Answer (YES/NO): YES